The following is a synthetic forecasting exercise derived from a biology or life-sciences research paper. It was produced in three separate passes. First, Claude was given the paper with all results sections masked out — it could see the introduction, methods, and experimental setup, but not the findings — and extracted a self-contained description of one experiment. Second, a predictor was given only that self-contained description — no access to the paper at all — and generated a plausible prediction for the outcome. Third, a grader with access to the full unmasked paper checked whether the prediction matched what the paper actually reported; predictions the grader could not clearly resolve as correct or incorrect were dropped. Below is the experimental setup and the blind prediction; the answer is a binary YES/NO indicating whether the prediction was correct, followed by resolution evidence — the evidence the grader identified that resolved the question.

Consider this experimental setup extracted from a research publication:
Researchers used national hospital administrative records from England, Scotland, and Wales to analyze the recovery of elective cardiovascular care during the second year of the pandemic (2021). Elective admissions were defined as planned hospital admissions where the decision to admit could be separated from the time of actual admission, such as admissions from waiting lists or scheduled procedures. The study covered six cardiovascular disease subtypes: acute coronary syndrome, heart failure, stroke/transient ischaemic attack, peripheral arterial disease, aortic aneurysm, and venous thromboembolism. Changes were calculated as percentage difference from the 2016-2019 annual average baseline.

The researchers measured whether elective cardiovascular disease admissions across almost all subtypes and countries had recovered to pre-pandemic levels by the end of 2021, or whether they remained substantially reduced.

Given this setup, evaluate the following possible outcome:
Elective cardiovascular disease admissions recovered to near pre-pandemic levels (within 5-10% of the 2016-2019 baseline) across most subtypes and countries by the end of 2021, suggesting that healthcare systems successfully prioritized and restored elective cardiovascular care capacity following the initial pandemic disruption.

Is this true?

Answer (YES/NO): NO